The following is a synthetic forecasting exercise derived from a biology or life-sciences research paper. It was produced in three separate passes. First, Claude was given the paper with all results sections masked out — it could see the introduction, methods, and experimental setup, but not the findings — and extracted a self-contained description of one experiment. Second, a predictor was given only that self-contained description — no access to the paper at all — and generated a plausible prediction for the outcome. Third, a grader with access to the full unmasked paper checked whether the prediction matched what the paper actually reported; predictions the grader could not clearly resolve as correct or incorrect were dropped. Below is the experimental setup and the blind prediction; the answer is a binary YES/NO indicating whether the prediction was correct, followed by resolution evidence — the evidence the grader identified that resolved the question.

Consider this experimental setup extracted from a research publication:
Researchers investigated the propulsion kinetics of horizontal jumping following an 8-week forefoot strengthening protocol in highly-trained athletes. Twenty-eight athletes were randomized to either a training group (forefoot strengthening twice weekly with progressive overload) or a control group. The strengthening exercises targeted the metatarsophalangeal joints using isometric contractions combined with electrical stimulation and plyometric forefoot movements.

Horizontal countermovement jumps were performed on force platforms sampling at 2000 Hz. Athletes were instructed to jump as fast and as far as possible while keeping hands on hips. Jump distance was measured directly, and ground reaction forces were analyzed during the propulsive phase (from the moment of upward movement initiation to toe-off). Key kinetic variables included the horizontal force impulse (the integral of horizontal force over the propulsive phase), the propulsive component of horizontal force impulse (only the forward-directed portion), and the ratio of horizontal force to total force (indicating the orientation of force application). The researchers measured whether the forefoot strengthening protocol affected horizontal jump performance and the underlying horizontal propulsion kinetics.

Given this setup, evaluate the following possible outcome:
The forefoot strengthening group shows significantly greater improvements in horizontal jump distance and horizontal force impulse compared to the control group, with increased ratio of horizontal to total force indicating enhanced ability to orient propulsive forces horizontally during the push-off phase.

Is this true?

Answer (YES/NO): YES